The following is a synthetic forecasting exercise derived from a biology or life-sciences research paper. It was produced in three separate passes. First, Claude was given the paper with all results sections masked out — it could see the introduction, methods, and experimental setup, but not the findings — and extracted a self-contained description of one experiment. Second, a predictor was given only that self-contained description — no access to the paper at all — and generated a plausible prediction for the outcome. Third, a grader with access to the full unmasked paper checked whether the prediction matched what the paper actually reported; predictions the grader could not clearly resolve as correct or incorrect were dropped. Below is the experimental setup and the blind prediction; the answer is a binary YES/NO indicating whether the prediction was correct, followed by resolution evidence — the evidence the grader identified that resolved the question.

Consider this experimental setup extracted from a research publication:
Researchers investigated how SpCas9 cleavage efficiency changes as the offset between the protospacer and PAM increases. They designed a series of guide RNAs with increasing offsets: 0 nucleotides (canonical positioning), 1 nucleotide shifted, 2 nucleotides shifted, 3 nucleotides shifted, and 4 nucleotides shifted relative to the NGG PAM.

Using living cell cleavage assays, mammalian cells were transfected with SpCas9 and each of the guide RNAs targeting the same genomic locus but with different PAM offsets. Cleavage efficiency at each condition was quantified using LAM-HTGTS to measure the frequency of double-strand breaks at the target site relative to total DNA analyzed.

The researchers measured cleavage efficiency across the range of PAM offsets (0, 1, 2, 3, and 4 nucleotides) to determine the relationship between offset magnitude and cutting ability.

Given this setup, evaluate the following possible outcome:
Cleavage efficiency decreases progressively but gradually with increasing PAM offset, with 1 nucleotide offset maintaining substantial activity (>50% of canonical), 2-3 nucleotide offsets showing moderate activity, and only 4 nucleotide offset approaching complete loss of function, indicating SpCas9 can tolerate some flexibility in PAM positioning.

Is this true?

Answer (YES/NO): NO